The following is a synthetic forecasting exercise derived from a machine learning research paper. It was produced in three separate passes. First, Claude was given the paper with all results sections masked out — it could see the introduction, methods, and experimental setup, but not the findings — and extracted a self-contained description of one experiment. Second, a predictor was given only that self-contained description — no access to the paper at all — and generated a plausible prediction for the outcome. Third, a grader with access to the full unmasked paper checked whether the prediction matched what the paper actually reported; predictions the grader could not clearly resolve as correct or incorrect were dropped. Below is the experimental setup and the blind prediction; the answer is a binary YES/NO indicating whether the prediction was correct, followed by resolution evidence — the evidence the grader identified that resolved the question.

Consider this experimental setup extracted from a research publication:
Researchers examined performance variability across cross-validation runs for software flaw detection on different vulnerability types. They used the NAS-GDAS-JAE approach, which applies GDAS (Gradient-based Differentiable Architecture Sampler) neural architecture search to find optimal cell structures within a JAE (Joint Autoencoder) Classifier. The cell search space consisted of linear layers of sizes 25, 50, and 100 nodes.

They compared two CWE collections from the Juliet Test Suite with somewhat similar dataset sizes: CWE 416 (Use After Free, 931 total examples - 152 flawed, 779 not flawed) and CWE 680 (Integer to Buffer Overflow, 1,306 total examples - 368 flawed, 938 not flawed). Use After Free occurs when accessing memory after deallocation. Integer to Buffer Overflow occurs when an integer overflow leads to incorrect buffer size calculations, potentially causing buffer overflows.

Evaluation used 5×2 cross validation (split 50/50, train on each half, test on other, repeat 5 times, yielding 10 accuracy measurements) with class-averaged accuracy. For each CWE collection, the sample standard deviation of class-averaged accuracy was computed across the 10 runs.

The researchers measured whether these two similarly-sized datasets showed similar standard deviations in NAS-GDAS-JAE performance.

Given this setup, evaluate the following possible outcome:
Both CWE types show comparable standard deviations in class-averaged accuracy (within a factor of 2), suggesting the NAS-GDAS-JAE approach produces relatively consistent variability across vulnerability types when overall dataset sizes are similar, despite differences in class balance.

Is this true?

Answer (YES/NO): NO